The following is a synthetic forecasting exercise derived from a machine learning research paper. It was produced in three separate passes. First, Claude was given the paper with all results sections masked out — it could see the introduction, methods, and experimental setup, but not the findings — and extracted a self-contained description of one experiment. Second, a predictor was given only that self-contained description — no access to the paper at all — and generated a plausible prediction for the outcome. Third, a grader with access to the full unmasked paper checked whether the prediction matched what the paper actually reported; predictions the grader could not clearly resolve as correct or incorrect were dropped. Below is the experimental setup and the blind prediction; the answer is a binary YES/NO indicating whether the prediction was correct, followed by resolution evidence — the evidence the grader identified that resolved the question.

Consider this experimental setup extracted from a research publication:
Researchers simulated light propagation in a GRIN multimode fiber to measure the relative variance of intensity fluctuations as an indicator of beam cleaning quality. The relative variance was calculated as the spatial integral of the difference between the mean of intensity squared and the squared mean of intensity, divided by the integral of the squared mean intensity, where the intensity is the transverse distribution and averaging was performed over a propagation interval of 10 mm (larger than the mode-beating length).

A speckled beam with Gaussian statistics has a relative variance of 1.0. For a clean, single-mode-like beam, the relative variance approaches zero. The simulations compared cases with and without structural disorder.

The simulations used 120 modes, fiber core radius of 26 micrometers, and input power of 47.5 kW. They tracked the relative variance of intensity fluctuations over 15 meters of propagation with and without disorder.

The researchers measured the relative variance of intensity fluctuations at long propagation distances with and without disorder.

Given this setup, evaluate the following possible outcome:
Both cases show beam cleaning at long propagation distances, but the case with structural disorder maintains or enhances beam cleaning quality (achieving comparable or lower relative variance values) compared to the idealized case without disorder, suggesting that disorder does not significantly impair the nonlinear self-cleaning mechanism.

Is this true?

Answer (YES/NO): NO